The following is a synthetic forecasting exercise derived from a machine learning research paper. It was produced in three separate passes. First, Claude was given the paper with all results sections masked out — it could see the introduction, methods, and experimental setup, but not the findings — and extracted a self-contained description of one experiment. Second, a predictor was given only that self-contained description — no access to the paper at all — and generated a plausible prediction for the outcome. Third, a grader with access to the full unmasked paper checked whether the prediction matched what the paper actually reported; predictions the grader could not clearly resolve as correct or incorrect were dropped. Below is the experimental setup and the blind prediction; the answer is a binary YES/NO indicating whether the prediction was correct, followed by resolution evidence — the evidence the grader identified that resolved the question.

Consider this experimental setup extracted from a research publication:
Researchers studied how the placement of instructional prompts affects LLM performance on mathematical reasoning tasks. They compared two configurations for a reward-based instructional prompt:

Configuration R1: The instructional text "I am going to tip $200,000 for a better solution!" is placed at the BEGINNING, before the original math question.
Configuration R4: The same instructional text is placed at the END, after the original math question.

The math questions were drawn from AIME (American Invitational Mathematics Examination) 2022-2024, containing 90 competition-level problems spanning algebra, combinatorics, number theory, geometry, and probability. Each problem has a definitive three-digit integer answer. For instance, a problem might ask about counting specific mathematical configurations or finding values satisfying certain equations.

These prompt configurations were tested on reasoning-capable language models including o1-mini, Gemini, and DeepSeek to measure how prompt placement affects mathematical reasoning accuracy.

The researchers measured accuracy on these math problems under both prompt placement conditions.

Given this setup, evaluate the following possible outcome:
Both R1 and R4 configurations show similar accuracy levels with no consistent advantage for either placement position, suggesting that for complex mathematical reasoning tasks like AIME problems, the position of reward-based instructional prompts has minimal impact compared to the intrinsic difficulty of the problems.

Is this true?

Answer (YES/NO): NO